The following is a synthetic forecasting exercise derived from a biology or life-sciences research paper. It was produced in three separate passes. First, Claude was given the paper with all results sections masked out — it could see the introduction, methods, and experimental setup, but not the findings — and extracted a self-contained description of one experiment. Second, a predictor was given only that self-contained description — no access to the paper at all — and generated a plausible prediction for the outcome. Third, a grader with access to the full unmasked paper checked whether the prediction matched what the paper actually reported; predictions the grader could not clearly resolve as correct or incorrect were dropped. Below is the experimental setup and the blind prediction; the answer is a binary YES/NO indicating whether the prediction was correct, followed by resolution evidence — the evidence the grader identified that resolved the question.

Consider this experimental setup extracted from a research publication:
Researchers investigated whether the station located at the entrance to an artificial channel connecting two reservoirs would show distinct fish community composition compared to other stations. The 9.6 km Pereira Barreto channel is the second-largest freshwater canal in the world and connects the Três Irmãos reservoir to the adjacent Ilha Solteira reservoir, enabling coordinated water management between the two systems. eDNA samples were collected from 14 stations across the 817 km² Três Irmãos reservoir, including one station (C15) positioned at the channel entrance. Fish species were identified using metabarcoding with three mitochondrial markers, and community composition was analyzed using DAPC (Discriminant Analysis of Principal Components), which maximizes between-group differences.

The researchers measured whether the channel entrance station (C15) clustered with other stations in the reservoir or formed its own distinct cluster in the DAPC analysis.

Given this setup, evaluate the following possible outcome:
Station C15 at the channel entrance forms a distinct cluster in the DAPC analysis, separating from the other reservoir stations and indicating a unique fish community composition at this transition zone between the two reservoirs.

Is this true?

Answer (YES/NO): NO